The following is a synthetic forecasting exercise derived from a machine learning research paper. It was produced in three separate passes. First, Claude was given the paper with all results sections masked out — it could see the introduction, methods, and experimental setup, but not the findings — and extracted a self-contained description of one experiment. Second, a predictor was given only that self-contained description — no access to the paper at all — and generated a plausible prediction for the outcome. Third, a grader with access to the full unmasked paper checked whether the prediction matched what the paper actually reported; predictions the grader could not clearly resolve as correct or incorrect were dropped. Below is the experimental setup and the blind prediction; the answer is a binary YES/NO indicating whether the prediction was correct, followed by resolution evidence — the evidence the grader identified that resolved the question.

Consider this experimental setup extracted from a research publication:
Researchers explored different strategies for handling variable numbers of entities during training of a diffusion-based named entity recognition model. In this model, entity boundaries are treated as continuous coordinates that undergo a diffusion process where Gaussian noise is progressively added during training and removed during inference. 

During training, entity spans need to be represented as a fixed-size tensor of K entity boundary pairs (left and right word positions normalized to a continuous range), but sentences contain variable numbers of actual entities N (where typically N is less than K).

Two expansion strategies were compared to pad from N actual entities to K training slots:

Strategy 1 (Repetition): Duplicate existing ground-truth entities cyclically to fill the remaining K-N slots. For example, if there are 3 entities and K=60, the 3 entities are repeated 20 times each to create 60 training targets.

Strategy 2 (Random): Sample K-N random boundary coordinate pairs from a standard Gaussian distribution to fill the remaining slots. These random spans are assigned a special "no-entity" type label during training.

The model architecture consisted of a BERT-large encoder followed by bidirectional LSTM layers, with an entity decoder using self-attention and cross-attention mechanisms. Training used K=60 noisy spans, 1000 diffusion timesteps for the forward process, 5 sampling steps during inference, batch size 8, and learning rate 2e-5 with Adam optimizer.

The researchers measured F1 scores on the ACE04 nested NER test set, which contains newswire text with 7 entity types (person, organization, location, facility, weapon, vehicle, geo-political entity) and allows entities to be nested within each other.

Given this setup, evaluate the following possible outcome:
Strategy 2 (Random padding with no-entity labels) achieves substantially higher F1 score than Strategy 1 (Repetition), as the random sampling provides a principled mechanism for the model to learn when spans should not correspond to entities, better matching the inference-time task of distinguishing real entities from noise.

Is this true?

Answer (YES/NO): NO